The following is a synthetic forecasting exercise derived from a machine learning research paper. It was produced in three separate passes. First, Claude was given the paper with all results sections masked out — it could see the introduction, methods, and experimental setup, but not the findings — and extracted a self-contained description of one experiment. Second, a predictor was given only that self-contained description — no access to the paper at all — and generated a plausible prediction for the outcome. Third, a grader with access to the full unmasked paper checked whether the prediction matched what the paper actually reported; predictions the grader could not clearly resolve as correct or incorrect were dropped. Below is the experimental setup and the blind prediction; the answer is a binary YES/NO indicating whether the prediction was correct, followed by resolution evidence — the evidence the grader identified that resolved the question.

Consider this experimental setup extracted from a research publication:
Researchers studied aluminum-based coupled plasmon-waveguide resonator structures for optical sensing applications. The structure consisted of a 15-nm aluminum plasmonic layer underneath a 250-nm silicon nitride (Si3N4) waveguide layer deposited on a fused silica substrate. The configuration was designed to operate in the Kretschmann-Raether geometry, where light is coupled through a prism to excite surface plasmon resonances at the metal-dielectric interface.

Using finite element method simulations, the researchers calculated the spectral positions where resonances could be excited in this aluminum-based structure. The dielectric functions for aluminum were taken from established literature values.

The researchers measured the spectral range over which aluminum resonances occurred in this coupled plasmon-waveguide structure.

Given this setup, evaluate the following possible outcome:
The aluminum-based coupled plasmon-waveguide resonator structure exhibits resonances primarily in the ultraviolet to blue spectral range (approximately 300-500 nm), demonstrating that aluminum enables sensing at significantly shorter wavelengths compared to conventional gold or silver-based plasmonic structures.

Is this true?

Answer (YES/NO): NO